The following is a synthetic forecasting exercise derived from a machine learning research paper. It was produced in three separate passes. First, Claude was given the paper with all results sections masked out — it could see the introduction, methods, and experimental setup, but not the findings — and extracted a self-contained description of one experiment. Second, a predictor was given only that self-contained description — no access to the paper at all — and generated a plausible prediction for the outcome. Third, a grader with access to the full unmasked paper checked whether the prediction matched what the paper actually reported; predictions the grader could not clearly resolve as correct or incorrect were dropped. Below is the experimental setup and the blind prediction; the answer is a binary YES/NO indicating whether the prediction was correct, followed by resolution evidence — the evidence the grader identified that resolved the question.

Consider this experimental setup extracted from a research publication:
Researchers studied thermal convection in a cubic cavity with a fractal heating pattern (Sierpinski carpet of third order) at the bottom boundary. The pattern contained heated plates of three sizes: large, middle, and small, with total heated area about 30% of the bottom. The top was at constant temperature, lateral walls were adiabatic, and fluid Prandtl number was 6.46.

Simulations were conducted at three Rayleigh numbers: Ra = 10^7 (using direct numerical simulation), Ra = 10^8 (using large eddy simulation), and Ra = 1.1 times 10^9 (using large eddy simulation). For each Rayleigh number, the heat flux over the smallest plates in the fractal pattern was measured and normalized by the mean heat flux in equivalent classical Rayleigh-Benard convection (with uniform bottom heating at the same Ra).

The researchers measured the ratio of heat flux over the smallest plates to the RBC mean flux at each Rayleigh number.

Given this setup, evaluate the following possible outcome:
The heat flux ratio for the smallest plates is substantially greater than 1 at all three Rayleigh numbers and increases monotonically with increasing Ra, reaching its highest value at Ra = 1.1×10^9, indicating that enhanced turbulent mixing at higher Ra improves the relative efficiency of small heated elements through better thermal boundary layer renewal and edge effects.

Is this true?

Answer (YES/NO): NO